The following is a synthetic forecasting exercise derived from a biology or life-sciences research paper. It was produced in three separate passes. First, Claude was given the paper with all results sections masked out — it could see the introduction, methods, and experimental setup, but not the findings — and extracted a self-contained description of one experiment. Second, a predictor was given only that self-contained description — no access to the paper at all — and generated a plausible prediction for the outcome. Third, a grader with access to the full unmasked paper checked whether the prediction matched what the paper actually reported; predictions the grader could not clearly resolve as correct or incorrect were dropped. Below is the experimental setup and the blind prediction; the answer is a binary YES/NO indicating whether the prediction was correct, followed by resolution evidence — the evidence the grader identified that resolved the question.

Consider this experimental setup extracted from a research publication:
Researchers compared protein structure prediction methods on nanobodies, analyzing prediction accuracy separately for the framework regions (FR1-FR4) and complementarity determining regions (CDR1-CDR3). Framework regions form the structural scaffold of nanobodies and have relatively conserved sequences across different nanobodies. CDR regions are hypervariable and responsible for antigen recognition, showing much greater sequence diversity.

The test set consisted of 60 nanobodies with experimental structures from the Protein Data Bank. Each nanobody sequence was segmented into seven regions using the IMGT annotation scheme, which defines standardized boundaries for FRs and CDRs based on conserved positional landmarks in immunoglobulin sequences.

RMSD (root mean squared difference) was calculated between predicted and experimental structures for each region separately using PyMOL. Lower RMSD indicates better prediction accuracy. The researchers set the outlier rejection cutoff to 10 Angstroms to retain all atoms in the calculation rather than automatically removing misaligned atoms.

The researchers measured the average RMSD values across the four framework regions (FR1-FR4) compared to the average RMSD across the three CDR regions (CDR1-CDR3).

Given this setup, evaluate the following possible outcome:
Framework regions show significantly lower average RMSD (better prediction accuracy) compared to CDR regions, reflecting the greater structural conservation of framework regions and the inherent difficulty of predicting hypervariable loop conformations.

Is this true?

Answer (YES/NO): YES